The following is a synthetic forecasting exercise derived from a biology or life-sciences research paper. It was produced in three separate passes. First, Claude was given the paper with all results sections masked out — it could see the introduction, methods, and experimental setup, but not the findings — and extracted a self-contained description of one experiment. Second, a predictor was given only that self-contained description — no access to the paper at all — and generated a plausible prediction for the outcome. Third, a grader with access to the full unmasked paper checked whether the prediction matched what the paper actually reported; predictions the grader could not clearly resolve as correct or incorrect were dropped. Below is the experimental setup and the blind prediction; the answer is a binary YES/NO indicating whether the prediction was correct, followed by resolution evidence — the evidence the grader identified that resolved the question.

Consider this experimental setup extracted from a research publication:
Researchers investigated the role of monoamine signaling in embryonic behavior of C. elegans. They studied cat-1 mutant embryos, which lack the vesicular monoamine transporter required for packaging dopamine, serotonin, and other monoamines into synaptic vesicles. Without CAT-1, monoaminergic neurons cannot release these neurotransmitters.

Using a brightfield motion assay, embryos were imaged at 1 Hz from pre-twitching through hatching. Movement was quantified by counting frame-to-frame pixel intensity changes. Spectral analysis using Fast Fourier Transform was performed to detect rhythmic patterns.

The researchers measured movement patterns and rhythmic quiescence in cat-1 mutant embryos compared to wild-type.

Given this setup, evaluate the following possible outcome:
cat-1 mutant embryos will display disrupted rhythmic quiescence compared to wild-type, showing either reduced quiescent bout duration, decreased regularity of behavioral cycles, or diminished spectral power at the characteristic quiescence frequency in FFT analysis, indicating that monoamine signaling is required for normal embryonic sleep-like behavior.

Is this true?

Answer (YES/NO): NO